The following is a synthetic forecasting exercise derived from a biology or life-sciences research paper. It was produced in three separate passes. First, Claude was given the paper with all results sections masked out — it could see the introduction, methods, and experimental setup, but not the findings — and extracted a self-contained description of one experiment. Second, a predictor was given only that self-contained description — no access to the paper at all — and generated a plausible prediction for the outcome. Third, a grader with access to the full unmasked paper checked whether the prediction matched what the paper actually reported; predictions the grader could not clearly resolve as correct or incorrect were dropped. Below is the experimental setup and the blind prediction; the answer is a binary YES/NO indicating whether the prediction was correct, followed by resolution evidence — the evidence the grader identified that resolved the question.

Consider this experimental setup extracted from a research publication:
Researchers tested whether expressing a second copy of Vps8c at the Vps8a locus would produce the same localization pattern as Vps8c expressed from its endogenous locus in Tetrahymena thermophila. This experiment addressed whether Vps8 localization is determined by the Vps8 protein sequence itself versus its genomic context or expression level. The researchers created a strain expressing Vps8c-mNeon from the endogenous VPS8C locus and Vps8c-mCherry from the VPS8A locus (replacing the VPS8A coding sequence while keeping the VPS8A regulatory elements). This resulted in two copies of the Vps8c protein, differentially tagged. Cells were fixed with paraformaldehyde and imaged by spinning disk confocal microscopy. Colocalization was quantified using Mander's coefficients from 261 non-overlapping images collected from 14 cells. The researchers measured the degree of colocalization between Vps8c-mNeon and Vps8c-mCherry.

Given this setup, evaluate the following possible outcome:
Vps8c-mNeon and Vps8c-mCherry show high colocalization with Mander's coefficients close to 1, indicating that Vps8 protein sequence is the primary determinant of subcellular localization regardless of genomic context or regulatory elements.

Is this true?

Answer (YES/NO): YES